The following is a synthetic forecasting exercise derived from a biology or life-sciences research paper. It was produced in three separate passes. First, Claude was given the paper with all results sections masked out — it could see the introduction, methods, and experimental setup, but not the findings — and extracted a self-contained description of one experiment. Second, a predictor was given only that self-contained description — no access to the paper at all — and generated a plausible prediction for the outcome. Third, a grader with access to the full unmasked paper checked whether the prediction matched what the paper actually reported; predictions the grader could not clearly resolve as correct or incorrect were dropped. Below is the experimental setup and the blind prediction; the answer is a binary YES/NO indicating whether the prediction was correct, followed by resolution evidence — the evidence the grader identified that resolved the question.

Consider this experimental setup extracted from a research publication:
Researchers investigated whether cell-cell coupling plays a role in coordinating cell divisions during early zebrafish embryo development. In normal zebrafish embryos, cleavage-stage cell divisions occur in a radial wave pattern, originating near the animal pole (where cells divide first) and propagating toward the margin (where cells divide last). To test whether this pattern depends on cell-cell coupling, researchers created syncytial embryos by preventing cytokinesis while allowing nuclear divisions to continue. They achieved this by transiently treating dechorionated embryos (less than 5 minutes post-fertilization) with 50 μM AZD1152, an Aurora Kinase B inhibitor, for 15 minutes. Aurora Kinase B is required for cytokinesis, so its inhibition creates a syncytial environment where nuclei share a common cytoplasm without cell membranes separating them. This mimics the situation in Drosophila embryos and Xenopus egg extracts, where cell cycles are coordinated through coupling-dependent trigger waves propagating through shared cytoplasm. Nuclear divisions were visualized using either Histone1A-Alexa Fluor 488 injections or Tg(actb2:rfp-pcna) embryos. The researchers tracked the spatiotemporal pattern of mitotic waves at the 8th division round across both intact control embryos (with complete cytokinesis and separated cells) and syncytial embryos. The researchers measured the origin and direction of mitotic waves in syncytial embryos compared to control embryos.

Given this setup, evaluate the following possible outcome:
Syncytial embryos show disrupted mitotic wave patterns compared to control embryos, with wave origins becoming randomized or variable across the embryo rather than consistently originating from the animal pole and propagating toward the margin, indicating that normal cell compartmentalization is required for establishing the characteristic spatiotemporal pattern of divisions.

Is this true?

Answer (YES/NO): NO